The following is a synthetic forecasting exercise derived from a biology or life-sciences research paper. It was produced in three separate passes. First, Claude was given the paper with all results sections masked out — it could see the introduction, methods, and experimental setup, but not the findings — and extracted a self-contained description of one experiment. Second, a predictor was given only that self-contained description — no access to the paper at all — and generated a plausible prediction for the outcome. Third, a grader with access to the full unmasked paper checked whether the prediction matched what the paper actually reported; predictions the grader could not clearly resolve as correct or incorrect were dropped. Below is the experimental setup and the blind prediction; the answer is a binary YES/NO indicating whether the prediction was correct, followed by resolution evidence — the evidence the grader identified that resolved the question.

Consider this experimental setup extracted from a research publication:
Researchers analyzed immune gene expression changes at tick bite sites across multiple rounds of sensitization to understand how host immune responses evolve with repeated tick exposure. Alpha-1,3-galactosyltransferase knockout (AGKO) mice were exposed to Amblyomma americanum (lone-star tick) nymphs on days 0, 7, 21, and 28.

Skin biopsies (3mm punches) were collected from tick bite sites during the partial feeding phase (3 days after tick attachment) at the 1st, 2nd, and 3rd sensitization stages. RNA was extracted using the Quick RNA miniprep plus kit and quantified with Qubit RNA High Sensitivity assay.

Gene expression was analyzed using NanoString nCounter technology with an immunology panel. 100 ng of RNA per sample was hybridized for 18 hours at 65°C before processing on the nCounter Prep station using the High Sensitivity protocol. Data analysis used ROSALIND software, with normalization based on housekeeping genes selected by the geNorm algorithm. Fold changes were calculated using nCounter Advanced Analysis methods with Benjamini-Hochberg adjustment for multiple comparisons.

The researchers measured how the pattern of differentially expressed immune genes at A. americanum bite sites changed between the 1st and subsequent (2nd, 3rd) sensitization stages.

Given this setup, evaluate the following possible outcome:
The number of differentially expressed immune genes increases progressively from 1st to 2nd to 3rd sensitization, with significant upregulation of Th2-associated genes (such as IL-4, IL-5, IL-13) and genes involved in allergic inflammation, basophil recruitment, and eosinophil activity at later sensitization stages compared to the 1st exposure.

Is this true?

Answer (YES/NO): NO